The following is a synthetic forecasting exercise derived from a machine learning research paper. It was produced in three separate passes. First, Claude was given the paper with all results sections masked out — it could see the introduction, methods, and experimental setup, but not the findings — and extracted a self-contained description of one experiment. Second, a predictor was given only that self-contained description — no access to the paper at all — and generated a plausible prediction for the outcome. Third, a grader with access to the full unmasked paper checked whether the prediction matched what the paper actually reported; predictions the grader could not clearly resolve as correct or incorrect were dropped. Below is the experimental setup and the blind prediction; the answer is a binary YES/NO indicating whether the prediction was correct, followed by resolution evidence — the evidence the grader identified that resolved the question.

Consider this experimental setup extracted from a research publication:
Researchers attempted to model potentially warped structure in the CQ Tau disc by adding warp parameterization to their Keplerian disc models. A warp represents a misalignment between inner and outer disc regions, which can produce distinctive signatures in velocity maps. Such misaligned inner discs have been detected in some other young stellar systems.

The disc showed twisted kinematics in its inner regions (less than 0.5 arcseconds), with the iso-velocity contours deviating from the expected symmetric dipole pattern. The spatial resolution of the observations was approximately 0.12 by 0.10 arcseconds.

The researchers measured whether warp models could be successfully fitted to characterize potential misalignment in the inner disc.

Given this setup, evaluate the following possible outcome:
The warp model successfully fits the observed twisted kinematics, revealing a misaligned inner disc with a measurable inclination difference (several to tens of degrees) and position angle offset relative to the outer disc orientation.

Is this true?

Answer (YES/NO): NO